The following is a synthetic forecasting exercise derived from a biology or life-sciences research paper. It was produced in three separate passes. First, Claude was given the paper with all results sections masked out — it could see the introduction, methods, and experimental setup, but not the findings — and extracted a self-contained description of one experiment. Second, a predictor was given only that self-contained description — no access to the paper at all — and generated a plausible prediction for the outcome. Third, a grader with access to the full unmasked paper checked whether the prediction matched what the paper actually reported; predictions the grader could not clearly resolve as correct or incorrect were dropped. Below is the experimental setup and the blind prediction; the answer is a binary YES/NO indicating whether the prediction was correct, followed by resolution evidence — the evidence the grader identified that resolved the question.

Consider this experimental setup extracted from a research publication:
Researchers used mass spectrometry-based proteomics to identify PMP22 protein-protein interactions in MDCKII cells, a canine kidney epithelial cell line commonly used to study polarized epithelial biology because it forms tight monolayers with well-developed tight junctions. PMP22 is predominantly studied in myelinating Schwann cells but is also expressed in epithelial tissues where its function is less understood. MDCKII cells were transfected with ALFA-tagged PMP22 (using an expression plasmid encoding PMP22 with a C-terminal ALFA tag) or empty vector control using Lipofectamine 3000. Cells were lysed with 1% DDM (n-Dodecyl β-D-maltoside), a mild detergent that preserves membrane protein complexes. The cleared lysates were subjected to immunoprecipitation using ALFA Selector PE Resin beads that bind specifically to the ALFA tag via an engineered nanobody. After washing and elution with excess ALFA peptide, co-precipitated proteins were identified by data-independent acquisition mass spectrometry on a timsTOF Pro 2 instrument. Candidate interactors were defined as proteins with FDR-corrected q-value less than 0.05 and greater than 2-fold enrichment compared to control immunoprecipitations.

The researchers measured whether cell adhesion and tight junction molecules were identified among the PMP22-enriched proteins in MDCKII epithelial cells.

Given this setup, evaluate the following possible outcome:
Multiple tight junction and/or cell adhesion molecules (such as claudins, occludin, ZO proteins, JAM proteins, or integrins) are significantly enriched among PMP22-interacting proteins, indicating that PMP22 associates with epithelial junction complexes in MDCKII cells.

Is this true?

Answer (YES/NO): YES